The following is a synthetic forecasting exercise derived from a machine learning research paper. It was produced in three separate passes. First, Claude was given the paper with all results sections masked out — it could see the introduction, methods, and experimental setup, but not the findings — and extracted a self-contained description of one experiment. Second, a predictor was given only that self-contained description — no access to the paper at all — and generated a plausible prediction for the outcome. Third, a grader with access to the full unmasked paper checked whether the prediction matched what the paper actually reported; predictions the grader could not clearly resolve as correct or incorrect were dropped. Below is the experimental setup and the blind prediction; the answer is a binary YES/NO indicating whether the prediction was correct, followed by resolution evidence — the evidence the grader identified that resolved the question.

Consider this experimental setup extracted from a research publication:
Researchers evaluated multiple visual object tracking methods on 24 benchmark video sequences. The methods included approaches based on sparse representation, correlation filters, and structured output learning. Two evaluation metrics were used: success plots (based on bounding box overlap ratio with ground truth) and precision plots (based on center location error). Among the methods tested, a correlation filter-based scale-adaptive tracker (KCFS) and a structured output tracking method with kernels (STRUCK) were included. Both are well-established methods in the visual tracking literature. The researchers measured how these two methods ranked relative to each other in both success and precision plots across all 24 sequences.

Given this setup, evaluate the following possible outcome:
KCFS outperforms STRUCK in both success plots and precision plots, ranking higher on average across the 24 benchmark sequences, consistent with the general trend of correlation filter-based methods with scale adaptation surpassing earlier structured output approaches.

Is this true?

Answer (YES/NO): YES